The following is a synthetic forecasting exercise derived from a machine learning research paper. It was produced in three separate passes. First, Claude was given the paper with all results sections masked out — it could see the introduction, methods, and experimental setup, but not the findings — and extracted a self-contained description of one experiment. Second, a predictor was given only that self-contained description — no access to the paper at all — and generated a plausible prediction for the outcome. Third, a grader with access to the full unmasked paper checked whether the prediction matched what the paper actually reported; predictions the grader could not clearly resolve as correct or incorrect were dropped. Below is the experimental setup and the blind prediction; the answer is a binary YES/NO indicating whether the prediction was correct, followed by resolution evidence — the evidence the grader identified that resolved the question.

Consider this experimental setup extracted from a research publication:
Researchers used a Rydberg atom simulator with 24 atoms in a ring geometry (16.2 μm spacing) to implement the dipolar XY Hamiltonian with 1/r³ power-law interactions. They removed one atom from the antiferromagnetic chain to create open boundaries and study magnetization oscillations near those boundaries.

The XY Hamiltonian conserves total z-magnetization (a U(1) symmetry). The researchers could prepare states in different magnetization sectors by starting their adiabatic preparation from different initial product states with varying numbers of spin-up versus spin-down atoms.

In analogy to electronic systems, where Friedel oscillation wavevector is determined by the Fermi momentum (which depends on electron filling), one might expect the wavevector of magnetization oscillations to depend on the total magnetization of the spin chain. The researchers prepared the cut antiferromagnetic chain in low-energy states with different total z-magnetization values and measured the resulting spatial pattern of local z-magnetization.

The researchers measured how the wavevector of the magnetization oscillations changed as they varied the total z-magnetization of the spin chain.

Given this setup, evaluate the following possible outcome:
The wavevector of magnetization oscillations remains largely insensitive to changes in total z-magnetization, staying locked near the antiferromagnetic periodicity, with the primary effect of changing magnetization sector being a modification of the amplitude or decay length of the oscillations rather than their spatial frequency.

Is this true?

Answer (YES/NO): NO